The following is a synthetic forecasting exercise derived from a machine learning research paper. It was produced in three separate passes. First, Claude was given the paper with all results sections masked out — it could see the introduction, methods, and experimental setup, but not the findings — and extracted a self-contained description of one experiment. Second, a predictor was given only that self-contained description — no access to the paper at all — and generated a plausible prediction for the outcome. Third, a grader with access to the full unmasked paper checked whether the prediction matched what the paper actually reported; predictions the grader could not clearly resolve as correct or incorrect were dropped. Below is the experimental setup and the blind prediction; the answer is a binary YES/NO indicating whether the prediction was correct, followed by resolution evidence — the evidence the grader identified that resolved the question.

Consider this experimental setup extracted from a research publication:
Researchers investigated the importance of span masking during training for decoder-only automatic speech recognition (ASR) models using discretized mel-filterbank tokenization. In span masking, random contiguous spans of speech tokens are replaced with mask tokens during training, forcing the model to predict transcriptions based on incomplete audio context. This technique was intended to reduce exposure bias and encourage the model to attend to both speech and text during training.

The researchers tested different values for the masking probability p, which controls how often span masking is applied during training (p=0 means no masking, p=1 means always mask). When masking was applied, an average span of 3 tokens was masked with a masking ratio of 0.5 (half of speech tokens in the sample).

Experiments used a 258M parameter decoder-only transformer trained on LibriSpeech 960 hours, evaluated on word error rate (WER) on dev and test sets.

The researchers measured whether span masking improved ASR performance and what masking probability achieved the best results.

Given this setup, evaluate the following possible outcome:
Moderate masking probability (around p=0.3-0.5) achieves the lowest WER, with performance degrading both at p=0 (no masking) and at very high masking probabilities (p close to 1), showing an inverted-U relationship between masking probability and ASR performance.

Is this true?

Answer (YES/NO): NO